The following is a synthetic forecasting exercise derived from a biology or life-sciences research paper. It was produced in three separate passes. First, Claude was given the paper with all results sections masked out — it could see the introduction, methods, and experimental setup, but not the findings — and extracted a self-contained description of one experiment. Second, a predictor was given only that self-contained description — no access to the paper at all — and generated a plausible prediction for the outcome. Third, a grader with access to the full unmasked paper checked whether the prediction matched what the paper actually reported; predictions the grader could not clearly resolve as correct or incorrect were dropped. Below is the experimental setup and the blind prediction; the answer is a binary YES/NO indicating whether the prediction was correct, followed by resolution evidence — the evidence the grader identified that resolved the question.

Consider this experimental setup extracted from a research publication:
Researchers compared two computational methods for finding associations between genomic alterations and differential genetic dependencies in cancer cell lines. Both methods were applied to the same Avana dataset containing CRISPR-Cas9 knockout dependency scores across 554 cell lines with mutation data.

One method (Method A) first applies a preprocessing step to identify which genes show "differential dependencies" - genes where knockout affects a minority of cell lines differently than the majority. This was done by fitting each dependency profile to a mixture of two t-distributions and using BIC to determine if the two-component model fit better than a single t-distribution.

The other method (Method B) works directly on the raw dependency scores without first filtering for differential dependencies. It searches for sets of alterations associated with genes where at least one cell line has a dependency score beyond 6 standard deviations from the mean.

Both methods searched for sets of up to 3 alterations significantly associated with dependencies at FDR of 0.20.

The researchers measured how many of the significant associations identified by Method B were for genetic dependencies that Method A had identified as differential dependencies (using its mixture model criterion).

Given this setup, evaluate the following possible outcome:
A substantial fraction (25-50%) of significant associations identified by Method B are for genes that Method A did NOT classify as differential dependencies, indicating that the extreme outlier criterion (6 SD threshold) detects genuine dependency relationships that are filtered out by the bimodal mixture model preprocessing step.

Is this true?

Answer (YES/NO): NO